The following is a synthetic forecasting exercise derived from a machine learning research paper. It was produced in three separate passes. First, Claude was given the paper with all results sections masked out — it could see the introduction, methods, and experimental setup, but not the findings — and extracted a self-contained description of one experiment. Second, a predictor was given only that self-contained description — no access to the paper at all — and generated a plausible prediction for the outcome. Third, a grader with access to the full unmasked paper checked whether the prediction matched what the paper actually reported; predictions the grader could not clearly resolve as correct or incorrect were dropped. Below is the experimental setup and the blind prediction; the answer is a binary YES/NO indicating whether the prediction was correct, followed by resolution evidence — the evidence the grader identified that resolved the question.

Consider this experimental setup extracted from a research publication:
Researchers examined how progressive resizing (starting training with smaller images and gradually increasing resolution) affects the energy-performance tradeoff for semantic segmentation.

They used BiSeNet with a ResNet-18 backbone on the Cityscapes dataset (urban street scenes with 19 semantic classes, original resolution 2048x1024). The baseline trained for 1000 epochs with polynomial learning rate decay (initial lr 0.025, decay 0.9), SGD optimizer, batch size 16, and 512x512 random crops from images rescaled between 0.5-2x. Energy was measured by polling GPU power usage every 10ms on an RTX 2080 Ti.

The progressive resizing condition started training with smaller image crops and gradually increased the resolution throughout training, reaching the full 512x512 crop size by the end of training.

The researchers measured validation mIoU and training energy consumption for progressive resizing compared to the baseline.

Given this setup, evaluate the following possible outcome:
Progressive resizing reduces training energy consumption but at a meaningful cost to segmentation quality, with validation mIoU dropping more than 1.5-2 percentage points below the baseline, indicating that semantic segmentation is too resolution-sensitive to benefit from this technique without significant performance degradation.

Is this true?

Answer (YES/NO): YES